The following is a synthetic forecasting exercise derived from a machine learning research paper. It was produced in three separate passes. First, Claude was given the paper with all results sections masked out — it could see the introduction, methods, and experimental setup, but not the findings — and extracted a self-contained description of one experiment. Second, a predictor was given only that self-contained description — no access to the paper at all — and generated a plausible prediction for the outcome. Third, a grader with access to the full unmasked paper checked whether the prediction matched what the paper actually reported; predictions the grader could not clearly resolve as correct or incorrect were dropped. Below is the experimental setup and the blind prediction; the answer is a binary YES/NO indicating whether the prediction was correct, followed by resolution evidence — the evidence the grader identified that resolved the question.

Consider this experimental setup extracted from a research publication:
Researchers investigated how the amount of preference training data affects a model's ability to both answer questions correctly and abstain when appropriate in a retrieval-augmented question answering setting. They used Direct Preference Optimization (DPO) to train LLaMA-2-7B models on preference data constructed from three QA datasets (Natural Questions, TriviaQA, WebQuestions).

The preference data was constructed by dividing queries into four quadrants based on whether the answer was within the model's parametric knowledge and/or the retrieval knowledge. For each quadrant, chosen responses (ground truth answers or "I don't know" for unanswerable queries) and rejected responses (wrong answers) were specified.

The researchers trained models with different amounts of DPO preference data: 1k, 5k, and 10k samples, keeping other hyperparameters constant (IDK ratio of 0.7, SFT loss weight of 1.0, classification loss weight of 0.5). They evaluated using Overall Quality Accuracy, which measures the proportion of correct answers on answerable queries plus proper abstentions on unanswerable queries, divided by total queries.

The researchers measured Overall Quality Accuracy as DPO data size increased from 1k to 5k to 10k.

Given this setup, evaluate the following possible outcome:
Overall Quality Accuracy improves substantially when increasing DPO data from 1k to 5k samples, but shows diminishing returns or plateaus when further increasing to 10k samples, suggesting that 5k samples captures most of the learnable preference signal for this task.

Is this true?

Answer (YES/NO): NO